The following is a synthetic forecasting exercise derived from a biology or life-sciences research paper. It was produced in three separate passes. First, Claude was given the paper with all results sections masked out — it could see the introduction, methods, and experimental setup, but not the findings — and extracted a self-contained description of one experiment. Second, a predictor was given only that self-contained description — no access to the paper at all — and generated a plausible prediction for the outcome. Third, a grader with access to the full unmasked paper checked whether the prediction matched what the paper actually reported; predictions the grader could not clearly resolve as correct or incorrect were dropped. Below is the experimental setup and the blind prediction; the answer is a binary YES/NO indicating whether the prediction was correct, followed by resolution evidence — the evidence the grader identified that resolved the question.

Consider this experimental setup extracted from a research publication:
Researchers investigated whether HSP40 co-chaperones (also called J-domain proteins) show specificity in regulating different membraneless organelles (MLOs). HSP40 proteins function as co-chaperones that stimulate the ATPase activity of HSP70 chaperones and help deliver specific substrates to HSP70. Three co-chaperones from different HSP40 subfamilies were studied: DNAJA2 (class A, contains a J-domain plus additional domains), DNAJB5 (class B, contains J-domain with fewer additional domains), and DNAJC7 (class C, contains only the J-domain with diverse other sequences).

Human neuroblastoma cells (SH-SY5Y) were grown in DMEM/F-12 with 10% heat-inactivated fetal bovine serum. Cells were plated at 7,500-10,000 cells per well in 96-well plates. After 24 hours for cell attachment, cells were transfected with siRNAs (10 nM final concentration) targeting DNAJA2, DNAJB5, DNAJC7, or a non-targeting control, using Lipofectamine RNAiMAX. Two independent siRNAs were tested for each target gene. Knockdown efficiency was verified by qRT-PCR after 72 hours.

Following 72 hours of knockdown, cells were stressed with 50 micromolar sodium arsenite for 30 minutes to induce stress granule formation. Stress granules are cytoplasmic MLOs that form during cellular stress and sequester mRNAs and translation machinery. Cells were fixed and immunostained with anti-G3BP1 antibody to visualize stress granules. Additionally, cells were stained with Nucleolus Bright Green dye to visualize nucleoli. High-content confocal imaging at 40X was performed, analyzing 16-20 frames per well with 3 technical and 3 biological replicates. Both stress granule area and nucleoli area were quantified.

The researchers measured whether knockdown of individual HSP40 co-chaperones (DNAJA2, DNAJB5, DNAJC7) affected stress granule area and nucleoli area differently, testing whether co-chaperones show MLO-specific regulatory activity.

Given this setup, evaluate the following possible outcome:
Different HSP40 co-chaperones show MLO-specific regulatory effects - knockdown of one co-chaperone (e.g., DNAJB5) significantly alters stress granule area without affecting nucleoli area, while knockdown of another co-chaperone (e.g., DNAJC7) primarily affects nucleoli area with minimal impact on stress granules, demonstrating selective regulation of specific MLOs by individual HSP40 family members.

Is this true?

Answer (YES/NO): NO